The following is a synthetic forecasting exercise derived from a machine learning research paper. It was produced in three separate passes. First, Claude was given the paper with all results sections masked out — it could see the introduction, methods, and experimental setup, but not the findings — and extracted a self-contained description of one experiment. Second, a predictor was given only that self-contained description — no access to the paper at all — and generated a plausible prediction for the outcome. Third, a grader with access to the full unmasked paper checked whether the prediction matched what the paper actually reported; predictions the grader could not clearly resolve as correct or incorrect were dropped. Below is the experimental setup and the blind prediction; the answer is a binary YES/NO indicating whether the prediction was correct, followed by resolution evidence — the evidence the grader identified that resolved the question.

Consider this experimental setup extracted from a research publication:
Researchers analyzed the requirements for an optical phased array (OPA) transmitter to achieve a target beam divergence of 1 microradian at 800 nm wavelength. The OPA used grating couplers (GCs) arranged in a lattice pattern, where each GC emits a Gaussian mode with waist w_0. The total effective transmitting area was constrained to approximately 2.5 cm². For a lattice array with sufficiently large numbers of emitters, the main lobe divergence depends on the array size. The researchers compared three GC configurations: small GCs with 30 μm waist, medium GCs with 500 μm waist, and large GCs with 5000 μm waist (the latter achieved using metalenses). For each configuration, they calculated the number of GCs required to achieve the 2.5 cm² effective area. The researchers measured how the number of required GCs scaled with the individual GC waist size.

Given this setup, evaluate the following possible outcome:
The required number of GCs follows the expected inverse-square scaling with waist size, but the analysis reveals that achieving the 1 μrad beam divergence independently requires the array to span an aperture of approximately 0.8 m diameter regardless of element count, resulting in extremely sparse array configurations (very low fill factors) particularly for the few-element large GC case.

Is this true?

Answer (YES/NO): NO